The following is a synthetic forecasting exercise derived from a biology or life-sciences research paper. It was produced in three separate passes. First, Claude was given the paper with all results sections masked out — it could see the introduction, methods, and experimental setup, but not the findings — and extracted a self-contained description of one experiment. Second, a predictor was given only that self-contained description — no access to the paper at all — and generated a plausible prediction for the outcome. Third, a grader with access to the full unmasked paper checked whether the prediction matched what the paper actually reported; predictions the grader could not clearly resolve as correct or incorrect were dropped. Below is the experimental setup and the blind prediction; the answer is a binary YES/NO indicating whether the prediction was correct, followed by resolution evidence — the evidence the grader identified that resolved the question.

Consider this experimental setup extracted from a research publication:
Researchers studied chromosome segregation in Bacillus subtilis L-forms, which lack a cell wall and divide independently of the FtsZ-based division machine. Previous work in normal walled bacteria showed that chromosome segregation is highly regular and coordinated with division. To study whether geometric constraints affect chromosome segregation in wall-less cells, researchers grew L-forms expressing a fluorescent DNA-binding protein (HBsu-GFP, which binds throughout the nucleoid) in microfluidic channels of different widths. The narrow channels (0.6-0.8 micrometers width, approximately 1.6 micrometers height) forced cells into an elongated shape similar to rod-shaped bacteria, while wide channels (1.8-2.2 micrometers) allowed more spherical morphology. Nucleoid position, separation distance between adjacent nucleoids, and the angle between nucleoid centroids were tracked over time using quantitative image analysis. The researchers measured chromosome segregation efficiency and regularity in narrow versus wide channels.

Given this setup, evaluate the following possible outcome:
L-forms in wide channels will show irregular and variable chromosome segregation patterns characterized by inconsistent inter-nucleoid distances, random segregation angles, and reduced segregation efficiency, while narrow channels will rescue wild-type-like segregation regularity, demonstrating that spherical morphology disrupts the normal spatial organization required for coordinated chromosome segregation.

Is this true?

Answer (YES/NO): YES